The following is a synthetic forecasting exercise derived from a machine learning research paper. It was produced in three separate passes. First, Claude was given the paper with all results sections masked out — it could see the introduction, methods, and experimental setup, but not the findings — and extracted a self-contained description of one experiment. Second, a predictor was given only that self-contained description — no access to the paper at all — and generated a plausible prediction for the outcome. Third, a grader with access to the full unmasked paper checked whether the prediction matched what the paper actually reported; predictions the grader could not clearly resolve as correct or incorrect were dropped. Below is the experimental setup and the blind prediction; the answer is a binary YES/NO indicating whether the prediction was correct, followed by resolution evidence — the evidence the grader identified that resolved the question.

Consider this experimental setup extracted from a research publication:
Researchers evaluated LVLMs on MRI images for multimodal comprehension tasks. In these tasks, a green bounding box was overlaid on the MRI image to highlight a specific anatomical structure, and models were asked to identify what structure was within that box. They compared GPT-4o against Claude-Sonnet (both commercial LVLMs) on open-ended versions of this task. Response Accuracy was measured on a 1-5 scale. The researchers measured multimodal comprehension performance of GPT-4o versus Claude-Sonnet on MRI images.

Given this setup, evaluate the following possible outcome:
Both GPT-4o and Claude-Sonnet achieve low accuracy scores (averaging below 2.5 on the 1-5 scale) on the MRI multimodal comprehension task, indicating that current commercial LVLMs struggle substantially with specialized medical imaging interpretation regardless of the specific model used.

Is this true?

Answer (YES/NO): YES